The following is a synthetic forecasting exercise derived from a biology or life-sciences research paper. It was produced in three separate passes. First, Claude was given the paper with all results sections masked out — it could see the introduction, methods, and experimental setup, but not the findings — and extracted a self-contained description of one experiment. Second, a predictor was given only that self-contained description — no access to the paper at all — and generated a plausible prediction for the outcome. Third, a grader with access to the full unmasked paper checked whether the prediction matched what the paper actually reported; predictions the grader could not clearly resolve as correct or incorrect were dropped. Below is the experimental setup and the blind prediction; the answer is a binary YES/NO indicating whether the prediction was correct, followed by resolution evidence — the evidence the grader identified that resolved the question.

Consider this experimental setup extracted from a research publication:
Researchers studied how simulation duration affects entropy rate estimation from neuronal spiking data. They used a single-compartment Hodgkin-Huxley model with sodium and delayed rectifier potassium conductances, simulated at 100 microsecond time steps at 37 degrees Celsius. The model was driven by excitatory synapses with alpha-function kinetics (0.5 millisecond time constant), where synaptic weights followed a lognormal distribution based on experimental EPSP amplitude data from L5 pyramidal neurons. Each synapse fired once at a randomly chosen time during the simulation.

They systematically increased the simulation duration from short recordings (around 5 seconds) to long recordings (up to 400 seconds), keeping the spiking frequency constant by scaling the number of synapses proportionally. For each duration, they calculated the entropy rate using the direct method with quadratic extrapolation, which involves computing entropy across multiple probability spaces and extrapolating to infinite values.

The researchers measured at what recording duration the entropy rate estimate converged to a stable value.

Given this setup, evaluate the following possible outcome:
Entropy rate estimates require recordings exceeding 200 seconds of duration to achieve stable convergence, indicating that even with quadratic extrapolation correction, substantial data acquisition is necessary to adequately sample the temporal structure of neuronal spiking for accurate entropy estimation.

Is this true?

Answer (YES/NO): NO